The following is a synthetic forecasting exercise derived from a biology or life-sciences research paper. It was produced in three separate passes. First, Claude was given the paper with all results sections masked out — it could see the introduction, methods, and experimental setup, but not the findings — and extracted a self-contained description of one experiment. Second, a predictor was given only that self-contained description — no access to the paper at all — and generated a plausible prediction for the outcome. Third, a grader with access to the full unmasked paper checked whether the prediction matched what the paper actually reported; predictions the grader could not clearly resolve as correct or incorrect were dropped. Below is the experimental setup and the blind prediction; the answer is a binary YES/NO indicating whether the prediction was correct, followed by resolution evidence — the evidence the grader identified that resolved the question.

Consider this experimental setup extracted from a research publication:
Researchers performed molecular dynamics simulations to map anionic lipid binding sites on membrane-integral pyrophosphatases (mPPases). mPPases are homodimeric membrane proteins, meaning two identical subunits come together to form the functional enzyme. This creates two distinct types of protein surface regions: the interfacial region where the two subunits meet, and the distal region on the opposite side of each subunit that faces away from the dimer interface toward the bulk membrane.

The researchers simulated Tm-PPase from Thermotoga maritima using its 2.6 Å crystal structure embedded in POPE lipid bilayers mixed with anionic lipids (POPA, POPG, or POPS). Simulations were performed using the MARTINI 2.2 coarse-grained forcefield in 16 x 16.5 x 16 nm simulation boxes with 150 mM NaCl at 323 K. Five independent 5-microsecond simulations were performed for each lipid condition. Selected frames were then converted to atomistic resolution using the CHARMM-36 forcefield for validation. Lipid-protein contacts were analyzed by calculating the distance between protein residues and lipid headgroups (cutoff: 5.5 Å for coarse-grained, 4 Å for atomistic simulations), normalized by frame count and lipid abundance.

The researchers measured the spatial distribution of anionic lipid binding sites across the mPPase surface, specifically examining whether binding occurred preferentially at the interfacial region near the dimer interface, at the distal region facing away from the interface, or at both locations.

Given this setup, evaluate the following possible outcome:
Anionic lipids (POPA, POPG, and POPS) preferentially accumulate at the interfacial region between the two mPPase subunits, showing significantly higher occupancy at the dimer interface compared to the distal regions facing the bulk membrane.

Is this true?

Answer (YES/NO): NO